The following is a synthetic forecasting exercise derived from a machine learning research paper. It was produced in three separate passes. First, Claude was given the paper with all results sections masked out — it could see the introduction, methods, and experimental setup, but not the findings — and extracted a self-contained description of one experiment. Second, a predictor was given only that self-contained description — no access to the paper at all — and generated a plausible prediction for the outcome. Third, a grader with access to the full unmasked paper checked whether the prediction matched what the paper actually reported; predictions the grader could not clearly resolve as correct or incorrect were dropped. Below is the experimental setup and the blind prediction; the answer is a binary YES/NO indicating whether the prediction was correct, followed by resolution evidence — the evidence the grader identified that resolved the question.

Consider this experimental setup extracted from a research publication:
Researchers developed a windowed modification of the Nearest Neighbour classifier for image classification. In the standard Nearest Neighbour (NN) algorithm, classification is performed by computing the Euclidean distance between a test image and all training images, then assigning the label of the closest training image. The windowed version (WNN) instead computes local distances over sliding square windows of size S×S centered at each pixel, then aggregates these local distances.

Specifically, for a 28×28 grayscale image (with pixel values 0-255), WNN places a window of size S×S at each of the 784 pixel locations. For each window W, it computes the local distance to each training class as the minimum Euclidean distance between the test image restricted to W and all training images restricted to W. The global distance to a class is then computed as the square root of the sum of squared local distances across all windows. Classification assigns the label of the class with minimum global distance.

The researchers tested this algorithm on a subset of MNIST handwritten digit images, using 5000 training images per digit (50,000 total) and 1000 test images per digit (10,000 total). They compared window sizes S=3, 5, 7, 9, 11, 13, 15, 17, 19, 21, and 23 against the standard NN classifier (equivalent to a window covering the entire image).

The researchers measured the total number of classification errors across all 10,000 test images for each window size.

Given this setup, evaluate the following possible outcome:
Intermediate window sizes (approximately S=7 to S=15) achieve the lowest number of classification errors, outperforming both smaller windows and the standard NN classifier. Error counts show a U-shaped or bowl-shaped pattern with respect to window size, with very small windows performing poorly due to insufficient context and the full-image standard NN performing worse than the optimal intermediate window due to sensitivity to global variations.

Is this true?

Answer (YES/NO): YES